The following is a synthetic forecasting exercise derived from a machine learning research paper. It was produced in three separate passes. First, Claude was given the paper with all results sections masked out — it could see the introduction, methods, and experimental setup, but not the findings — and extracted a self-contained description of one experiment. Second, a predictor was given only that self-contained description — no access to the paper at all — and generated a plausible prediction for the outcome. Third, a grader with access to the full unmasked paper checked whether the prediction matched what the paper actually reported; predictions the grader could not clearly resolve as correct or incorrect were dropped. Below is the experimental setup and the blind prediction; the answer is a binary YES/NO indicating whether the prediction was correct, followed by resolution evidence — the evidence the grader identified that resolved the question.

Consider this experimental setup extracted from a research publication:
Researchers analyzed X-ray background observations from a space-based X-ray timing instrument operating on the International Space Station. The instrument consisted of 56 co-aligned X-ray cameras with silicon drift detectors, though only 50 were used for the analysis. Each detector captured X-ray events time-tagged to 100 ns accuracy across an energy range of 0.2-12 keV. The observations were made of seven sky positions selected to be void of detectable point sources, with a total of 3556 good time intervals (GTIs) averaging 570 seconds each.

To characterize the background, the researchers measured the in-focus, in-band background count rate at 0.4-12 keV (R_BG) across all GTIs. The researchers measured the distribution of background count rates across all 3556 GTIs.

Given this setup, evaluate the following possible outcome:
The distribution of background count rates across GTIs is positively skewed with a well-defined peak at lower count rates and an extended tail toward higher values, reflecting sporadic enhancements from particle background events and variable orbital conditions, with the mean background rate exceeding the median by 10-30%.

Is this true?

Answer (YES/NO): NO